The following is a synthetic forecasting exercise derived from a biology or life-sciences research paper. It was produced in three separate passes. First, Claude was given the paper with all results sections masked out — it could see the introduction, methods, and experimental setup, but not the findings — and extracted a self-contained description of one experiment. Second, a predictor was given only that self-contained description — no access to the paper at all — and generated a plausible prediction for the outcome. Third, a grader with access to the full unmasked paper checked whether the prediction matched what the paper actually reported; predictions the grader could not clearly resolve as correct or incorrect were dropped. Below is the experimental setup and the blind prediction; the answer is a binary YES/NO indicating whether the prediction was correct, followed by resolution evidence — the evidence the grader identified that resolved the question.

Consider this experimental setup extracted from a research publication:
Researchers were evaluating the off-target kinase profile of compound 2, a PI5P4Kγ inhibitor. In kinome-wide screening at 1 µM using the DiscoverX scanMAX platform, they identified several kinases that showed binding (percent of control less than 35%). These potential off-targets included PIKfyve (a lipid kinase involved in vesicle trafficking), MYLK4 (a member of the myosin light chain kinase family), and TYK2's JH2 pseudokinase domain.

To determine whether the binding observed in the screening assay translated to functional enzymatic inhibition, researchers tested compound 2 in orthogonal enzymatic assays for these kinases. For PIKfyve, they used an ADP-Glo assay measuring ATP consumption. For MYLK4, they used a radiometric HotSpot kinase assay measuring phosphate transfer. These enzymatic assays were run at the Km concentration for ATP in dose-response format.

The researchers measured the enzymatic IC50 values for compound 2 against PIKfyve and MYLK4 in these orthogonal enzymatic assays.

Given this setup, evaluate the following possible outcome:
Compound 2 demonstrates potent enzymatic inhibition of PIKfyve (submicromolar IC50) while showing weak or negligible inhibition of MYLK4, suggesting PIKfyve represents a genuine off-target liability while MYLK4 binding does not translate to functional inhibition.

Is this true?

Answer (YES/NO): NO